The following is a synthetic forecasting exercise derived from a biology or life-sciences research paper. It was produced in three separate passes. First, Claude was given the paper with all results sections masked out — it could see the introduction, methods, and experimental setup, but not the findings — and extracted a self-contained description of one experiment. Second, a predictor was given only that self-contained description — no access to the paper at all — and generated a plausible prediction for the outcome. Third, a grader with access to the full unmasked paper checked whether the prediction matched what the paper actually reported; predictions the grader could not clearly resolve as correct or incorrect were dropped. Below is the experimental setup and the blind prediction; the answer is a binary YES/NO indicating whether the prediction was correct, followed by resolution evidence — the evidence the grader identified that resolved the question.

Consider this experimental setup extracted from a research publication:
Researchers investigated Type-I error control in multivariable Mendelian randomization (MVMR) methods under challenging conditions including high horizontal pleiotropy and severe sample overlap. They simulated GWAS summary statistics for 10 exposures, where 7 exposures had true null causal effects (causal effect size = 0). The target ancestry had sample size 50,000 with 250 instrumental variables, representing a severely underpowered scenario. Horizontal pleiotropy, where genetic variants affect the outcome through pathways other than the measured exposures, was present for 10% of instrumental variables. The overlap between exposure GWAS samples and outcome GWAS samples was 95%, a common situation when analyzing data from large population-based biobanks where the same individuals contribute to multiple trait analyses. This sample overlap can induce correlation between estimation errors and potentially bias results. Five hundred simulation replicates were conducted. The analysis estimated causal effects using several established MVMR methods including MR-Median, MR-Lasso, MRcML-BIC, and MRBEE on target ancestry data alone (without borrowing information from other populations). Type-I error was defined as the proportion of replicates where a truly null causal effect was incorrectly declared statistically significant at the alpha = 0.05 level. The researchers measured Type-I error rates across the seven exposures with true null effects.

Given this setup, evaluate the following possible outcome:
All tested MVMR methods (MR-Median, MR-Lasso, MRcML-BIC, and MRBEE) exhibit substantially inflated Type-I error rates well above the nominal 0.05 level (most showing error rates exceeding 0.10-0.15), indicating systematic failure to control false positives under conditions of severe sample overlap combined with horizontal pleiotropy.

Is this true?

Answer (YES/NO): NO